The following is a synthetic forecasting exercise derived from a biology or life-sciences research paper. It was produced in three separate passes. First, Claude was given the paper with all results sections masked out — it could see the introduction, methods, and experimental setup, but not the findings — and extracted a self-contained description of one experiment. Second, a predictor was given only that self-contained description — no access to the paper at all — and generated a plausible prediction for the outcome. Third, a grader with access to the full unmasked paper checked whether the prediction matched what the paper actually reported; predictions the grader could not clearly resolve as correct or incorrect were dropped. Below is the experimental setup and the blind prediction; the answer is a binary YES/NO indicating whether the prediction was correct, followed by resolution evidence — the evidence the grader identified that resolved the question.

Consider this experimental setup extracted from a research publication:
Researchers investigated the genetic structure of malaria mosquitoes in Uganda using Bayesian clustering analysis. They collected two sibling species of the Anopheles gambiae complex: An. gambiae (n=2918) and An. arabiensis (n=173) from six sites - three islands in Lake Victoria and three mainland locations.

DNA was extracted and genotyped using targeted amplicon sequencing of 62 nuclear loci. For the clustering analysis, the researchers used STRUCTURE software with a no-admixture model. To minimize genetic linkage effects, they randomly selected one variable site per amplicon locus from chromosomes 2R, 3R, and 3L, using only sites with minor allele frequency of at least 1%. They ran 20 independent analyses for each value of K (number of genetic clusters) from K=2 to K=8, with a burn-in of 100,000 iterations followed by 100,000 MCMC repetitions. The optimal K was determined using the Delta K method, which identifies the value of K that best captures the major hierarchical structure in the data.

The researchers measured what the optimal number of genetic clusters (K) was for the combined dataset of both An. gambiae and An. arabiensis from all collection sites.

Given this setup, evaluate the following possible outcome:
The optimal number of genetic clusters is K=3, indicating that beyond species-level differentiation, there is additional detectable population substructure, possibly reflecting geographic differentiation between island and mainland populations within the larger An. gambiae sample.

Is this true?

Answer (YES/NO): YES